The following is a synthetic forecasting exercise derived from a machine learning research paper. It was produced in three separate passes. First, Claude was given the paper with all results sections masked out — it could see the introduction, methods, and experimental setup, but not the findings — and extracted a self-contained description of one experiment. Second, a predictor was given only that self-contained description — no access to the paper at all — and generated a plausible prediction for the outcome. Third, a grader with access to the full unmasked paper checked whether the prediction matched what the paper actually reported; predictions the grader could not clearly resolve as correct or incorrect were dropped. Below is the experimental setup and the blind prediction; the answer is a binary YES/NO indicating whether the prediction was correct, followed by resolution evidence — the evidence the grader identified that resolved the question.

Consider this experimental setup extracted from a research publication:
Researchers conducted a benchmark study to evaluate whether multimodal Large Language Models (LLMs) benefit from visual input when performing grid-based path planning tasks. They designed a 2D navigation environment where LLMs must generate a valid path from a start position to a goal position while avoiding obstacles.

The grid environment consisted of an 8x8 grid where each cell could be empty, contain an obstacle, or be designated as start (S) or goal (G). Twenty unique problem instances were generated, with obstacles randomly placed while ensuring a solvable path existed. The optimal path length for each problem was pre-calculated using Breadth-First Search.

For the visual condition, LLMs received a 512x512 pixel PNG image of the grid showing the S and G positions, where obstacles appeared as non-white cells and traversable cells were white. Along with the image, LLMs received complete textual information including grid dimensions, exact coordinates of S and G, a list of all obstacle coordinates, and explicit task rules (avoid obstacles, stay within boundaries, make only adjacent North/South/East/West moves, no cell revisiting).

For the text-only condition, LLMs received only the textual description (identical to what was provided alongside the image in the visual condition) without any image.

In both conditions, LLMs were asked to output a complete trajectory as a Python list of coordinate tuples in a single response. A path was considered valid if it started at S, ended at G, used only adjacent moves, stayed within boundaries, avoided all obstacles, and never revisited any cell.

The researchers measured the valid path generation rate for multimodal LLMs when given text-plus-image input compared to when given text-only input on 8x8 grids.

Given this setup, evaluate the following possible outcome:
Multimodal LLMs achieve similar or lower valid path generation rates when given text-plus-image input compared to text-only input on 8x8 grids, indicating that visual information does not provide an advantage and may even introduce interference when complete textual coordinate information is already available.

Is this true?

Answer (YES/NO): NO